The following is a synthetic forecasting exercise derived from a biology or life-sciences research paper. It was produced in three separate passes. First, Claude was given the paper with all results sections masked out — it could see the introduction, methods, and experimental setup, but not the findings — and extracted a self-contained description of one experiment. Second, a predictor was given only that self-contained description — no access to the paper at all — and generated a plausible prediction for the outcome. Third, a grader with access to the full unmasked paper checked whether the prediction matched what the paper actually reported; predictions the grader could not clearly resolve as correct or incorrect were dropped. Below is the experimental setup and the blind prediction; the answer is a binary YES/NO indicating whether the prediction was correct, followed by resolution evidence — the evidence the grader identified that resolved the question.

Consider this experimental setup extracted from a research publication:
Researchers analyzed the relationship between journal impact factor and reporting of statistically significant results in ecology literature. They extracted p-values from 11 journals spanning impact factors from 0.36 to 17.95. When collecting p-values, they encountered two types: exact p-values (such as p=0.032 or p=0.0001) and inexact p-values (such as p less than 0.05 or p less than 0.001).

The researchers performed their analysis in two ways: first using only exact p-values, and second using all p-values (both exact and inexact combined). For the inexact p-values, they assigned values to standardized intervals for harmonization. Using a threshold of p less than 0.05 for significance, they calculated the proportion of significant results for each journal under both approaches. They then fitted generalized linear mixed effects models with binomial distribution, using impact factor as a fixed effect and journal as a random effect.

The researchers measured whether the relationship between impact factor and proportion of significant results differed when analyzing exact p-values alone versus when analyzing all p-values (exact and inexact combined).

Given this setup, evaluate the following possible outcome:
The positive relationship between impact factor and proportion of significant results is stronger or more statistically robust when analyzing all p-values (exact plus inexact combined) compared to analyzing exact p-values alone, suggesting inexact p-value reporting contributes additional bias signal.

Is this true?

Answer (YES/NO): YES